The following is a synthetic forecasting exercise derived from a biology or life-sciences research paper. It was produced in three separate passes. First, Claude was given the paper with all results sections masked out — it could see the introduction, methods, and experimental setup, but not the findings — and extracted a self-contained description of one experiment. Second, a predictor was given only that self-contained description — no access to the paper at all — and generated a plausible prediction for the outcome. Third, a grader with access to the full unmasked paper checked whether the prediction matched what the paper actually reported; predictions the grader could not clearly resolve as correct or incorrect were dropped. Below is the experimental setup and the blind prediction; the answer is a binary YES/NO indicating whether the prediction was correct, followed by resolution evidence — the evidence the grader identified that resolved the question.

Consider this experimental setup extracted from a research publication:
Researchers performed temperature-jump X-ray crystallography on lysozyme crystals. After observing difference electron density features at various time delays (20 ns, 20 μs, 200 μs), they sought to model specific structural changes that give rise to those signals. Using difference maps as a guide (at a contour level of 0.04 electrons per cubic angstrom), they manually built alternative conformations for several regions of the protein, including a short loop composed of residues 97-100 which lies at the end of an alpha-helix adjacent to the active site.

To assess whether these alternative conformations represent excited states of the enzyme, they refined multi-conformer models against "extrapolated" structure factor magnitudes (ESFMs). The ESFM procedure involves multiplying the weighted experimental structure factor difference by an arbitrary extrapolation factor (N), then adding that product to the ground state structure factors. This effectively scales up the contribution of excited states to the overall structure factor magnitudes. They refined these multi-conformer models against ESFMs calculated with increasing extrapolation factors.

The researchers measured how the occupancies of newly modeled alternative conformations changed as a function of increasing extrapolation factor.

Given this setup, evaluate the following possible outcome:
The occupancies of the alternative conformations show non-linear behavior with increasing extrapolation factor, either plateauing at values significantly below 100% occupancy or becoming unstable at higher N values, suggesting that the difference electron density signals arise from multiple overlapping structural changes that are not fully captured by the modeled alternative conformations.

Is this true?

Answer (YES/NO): NO